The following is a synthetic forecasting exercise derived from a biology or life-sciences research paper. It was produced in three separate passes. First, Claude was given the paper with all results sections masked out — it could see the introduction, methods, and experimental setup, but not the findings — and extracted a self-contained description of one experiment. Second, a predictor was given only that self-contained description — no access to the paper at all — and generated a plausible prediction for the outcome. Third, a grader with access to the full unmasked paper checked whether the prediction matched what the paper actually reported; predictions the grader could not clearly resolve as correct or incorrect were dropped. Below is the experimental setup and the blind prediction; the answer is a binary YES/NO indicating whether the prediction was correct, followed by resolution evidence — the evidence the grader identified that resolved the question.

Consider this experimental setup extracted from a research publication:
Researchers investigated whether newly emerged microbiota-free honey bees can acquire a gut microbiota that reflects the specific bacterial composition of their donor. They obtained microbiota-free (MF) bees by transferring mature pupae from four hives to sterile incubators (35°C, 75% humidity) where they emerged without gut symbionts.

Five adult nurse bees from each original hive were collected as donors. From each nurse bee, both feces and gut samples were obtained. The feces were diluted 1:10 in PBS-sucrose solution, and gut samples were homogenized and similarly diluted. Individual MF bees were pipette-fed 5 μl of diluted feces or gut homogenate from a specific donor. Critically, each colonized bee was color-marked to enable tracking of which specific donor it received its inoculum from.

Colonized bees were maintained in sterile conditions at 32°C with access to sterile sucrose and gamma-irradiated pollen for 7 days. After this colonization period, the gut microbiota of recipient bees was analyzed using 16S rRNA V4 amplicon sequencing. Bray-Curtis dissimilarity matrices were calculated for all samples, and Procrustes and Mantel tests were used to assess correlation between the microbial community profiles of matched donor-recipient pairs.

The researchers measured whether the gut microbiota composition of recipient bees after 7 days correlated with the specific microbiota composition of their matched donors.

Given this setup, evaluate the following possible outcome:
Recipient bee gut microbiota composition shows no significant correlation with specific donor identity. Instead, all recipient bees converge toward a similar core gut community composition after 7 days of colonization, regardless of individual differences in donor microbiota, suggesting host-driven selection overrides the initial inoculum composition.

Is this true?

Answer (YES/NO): YES